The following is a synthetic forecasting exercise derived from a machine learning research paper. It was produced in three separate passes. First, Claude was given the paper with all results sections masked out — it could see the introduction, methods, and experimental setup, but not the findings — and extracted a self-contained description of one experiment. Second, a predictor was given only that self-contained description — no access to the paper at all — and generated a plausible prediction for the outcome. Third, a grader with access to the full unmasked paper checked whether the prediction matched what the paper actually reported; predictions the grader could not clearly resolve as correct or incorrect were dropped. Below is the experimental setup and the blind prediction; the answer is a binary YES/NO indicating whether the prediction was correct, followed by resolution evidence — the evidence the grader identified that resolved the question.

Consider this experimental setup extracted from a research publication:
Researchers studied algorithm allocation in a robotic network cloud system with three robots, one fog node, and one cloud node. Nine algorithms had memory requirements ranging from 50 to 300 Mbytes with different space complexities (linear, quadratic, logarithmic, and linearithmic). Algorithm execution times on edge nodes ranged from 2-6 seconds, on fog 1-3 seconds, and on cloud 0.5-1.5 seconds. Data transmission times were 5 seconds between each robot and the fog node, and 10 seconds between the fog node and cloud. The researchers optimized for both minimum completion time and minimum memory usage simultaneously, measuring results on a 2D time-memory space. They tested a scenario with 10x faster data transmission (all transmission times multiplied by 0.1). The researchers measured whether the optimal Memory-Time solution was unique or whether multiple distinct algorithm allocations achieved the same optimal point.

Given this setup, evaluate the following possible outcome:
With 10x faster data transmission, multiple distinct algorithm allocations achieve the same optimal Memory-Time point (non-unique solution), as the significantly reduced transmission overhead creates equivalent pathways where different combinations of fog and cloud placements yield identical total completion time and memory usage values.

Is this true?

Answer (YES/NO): YES